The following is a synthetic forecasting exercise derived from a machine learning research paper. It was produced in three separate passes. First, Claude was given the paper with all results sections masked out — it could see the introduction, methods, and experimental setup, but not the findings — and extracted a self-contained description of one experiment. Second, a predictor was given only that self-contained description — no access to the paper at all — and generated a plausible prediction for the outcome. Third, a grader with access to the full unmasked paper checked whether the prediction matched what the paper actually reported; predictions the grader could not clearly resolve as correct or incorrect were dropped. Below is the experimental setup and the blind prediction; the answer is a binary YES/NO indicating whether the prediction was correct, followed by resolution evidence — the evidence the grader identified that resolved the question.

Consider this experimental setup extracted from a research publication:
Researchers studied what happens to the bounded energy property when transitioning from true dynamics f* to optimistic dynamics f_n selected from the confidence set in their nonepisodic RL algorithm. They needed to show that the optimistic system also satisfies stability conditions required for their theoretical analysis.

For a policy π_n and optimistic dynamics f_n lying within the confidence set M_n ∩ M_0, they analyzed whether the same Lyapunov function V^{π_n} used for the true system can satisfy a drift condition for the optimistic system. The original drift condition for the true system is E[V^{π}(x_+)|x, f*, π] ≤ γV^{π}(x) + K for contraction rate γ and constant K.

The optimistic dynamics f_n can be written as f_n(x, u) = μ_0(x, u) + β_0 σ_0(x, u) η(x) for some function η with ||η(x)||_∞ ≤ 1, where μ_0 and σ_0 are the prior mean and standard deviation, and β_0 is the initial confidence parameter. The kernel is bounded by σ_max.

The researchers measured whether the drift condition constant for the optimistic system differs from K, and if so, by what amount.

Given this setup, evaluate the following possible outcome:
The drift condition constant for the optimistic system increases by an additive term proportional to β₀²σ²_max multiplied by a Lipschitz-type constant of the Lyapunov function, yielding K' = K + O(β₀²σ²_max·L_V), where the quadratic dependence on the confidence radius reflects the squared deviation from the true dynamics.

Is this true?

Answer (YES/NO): NO